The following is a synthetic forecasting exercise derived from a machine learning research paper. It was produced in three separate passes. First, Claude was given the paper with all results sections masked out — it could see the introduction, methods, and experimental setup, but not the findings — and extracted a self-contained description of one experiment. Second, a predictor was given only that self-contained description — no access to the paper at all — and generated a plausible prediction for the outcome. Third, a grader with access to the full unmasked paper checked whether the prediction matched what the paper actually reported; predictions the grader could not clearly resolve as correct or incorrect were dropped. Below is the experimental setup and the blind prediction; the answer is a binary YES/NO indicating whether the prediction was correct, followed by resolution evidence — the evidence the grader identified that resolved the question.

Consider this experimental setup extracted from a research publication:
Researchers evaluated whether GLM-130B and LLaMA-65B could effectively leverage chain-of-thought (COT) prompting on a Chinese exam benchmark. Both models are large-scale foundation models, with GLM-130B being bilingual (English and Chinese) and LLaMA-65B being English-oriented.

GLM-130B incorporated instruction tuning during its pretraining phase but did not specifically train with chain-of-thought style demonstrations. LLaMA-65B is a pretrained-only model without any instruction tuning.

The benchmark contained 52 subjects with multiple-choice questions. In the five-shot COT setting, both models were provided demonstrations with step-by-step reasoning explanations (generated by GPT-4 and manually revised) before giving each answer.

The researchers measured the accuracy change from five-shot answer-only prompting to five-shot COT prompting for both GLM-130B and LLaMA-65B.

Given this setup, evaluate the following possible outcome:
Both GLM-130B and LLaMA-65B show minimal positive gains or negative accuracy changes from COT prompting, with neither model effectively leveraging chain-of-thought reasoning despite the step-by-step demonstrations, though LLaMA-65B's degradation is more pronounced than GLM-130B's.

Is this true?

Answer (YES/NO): NO